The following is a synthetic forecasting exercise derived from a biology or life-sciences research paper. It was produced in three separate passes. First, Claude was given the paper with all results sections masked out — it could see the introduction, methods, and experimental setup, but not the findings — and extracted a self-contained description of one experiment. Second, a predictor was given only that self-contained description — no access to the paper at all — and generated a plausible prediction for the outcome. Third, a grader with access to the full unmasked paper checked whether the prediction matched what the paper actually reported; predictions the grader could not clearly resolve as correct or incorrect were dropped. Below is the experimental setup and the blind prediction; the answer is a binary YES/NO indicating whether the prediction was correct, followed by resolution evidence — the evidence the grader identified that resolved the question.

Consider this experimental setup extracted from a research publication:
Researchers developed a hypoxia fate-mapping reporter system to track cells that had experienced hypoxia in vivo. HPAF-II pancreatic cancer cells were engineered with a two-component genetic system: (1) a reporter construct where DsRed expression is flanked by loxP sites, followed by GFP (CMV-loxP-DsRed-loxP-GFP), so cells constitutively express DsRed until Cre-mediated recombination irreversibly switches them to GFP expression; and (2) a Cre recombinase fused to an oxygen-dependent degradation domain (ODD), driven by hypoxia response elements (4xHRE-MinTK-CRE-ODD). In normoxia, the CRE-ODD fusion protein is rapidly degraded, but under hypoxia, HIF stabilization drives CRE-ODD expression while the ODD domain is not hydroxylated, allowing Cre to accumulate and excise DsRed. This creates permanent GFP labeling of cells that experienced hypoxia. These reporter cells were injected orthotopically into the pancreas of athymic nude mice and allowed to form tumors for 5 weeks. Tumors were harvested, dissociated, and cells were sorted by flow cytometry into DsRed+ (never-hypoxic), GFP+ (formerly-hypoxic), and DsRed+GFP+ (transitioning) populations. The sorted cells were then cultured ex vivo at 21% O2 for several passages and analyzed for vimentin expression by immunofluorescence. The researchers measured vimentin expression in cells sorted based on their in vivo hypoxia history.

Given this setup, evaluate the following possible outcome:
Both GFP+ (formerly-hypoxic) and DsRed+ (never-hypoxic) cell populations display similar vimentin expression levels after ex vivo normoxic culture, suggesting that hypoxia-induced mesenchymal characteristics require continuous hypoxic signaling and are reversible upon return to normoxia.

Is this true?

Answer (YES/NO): NO